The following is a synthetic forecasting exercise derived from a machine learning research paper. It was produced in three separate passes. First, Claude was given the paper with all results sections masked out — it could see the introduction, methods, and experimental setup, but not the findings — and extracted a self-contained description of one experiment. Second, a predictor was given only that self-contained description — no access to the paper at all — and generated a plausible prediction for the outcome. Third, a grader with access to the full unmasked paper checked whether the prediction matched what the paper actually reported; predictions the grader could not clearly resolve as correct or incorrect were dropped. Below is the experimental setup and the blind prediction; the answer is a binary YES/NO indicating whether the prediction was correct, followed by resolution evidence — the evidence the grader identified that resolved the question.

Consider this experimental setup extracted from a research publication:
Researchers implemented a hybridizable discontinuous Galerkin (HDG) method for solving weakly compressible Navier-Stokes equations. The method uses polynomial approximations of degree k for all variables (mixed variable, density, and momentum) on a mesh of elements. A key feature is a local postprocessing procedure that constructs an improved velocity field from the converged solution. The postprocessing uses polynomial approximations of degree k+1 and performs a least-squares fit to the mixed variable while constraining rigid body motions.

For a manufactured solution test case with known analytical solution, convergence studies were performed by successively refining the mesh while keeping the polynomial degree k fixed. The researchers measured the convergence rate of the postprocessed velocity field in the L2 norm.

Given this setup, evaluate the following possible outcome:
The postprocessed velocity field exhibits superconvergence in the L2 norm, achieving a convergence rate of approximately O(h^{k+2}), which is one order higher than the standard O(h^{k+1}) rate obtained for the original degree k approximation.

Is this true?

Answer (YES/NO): YES